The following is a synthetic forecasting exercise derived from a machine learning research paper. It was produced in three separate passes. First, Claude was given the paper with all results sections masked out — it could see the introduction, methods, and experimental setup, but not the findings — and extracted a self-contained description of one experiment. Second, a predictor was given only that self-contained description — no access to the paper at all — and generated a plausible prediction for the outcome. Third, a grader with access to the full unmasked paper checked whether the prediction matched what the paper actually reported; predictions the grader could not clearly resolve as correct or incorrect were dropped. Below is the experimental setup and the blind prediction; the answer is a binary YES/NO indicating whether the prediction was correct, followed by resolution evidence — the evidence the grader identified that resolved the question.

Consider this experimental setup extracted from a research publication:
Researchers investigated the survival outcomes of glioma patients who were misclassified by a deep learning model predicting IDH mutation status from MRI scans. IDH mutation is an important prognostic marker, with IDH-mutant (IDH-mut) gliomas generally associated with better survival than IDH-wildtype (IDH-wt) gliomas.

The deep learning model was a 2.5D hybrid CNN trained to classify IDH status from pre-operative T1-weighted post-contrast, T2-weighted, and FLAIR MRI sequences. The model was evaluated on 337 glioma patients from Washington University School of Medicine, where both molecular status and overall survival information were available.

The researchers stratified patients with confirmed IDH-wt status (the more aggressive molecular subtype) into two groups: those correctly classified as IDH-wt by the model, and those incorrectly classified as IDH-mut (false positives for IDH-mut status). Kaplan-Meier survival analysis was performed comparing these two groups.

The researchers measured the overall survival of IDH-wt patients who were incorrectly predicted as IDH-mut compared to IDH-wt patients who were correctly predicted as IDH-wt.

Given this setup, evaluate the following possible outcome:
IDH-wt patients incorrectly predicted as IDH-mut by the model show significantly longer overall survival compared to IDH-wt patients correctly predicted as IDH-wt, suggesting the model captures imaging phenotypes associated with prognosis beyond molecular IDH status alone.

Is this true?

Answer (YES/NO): YES